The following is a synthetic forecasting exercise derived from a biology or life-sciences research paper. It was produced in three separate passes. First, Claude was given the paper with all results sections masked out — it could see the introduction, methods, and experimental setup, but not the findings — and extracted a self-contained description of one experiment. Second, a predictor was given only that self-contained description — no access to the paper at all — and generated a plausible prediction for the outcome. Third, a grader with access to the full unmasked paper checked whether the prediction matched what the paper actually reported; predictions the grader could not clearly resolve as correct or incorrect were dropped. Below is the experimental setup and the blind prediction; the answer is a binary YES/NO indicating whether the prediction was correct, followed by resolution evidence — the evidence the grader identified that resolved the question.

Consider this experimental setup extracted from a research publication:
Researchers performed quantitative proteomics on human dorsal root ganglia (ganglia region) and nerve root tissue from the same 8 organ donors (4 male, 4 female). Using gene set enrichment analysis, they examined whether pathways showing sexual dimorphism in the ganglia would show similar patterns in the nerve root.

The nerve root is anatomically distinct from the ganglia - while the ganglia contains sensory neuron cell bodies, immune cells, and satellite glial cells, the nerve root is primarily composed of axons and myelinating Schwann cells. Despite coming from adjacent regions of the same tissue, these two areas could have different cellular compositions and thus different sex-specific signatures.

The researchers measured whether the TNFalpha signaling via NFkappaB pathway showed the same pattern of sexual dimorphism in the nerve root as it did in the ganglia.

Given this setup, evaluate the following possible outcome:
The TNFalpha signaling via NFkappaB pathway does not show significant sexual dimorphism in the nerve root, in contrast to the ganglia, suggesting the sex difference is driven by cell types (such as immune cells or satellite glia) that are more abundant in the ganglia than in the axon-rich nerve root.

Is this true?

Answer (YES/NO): YES